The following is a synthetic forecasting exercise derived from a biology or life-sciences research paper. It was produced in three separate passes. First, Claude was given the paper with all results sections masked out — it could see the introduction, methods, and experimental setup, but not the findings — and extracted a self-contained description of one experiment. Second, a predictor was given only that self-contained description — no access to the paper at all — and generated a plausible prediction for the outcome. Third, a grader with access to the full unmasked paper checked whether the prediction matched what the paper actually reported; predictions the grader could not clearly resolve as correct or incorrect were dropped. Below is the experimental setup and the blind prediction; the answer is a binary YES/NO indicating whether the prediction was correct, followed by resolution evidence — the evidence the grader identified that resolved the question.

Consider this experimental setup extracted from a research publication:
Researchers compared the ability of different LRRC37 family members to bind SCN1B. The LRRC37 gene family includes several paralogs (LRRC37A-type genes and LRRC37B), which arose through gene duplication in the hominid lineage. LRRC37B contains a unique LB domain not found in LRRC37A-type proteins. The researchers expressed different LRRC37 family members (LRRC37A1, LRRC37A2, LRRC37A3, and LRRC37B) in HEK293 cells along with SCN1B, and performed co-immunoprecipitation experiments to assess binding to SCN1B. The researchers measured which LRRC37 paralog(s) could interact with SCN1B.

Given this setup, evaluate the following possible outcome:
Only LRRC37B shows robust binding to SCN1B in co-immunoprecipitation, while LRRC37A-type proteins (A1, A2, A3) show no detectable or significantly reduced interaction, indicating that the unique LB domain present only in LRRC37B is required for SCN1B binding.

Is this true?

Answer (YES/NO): YES